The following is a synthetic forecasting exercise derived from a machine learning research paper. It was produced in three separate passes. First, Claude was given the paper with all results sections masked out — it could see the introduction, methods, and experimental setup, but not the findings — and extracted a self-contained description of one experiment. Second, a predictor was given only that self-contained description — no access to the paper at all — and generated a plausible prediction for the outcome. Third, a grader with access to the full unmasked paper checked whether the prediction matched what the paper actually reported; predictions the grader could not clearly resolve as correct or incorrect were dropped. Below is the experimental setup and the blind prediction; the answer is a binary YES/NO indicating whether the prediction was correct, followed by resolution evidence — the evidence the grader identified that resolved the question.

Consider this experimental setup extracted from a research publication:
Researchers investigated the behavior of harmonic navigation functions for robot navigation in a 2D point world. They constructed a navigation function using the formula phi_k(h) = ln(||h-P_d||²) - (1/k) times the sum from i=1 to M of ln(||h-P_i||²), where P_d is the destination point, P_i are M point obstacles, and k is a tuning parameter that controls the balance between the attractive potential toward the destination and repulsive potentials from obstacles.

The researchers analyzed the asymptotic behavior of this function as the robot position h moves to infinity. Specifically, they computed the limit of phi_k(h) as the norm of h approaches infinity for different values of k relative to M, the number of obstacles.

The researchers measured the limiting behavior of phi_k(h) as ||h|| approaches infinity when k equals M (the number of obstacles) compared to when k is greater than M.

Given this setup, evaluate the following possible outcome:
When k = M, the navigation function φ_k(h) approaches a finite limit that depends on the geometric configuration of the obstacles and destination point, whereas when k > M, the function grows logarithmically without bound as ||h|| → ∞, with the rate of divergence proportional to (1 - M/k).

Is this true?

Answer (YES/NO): NO